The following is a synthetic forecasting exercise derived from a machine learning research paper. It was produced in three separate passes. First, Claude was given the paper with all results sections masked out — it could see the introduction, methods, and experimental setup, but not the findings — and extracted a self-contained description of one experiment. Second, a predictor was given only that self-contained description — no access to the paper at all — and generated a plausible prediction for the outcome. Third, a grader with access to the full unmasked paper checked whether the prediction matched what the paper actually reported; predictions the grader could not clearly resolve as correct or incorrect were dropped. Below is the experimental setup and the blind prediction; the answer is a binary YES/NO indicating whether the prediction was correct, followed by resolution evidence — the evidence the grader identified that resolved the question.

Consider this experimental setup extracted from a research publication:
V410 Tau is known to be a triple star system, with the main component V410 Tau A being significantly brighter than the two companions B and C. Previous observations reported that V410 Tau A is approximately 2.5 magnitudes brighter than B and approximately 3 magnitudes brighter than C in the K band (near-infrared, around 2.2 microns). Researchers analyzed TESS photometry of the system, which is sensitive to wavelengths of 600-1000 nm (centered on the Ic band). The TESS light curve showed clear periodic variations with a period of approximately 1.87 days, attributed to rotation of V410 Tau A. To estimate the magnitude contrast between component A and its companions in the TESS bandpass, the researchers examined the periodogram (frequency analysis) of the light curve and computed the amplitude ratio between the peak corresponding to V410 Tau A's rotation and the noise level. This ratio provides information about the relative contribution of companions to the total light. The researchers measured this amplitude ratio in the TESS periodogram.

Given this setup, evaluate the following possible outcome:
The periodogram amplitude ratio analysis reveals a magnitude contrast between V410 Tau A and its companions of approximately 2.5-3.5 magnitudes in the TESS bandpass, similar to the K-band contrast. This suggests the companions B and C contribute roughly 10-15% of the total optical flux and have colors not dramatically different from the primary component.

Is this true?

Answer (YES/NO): NO